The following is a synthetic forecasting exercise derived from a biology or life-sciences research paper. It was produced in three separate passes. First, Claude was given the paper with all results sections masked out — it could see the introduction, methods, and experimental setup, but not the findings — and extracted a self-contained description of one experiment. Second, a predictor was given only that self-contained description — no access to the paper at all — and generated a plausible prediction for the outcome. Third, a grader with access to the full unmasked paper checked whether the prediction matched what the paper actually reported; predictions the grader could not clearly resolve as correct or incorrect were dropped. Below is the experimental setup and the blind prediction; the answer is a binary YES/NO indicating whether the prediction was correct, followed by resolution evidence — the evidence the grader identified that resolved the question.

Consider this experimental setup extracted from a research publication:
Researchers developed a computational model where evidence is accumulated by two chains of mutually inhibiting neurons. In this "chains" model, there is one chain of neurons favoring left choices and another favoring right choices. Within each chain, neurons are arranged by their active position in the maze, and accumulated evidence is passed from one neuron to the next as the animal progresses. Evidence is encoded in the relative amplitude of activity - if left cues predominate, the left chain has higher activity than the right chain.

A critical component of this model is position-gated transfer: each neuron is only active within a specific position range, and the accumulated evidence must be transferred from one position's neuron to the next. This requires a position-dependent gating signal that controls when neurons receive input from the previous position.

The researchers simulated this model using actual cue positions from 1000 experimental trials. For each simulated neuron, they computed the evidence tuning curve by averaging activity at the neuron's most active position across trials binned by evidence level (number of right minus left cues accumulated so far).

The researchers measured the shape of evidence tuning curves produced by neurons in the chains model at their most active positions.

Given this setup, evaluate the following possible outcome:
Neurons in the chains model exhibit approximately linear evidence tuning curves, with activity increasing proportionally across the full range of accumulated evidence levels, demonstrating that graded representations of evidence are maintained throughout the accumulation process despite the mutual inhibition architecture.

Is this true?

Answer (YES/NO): YES